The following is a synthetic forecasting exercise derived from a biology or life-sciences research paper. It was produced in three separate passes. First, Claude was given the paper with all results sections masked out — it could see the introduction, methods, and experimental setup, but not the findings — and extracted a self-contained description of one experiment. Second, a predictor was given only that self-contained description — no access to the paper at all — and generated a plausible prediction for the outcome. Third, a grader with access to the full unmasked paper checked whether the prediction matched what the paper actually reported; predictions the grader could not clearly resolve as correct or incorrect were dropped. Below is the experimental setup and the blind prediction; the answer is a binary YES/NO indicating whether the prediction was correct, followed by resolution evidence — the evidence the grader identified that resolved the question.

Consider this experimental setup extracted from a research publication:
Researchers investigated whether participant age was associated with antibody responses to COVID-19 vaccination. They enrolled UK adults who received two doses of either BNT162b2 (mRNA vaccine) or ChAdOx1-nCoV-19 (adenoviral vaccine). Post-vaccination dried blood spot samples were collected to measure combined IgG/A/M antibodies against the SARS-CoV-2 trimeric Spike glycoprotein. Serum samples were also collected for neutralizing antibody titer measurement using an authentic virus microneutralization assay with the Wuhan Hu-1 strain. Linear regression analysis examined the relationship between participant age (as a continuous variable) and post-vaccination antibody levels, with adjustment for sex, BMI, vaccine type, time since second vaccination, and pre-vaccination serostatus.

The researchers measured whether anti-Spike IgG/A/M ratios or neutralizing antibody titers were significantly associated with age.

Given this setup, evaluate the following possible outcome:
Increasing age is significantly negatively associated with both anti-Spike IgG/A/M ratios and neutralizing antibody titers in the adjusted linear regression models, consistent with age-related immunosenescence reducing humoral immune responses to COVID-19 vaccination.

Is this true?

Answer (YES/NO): NO